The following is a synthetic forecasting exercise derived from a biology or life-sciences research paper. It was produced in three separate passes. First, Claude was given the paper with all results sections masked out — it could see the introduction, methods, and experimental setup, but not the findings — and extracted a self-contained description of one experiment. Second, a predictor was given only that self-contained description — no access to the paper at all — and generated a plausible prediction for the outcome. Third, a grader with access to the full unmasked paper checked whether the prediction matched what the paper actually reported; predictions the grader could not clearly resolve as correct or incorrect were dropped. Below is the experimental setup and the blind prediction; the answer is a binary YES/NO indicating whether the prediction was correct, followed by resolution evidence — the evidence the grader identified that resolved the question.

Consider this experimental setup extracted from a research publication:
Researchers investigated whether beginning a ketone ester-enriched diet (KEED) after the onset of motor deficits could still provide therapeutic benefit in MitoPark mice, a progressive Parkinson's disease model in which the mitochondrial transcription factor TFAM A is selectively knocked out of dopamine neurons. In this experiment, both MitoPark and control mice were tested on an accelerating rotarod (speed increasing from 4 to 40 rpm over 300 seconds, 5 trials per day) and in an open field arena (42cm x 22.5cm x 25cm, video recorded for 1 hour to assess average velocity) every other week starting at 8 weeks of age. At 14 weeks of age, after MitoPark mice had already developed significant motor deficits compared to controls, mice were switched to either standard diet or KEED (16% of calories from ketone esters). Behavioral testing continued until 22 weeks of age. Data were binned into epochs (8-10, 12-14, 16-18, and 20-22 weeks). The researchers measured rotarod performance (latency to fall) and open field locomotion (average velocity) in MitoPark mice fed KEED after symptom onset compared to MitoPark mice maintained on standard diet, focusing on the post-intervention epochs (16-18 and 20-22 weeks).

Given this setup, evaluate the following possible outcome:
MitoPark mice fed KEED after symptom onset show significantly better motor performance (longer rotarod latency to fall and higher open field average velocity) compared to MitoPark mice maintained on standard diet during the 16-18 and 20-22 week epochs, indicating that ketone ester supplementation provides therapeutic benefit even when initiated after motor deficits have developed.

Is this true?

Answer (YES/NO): NO